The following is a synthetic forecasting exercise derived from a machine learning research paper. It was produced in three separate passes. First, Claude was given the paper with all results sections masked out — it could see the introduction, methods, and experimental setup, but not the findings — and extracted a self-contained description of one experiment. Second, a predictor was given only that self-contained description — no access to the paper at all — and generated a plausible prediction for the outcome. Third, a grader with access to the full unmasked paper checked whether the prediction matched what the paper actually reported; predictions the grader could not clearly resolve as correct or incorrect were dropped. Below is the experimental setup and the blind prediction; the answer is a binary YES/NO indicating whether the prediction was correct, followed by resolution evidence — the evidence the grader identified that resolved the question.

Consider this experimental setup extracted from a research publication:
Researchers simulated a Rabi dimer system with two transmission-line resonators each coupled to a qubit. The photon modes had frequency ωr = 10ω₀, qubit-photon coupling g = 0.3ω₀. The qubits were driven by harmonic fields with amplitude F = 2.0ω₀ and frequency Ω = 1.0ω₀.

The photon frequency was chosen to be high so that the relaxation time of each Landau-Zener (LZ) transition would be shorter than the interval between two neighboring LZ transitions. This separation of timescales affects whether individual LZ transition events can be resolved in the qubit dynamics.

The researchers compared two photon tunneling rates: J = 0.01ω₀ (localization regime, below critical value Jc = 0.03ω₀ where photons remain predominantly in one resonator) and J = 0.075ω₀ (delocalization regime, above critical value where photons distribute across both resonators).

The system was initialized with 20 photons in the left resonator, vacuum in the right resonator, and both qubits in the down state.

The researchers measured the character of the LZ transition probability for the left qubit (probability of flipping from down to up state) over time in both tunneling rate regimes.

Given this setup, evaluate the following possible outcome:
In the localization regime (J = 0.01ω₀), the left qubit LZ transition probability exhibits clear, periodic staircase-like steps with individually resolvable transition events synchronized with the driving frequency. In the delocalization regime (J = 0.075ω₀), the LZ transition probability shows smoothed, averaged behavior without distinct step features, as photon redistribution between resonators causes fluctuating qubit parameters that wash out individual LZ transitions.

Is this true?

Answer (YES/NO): NO